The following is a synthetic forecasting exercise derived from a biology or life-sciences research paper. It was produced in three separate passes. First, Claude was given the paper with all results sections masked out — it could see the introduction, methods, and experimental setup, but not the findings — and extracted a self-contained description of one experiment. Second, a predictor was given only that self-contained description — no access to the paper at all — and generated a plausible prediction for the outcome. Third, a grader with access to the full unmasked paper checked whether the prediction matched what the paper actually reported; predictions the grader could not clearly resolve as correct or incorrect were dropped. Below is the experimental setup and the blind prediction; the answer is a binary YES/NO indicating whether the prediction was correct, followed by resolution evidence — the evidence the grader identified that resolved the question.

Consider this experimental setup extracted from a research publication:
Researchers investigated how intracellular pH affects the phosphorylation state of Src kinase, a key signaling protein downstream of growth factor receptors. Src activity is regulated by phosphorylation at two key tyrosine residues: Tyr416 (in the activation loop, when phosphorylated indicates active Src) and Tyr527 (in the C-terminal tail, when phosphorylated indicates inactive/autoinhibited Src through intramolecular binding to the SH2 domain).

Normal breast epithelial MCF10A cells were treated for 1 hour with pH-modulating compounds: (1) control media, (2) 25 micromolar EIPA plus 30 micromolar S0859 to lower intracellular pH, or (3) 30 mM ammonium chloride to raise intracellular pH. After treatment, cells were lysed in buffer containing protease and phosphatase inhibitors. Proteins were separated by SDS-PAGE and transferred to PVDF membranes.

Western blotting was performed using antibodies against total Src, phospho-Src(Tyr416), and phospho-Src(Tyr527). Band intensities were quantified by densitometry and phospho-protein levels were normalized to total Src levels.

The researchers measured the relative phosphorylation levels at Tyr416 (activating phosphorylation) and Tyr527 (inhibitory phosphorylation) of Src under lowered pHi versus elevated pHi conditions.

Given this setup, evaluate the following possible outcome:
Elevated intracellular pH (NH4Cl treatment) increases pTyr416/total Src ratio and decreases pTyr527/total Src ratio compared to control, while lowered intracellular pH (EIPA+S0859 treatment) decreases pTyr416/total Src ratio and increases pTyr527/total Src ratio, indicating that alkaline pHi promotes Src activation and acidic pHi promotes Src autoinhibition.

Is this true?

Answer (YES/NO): NO